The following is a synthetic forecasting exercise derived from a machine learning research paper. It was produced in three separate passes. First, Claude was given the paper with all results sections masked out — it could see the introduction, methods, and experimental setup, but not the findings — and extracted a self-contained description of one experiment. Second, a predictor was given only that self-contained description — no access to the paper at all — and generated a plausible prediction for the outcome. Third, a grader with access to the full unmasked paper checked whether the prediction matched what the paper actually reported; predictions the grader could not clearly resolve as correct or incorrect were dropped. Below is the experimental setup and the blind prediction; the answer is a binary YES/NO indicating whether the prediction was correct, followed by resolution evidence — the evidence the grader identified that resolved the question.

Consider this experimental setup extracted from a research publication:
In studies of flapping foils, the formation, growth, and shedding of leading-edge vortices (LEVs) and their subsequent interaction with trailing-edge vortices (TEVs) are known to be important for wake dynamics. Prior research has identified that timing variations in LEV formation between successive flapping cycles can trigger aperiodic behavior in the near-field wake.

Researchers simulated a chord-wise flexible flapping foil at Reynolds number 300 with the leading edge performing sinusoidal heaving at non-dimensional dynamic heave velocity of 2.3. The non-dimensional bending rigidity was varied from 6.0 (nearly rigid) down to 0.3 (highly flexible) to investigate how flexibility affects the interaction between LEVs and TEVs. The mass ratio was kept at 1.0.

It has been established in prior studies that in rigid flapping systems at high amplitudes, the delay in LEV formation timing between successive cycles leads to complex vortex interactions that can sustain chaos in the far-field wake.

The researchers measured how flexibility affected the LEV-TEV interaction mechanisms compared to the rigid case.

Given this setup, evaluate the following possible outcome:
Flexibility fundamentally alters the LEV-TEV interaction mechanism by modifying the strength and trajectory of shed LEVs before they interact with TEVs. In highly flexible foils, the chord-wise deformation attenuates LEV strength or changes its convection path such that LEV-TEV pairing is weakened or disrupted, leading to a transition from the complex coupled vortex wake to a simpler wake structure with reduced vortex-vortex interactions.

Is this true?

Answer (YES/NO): NO